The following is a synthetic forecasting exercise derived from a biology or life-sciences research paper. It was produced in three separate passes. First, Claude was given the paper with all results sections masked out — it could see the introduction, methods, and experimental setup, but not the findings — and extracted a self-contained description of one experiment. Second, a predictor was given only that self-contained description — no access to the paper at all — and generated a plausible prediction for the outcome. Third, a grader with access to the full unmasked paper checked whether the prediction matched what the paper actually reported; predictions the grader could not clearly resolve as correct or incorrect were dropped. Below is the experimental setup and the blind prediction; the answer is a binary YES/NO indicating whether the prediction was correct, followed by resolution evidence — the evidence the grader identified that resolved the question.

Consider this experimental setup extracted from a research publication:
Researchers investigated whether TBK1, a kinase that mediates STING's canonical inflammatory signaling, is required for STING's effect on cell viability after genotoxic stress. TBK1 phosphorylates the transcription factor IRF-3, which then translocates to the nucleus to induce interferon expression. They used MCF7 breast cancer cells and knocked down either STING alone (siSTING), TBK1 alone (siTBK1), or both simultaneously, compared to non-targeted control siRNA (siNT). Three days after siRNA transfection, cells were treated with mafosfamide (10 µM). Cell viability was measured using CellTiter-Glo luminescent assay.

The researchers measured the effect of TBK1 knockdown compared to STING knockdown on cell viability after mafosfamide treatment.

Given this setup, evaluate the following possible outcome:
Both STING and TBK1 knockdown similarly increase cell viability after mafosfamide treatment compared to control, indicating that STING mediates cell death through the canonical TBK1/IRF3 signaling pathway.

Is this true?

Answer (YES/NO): NO